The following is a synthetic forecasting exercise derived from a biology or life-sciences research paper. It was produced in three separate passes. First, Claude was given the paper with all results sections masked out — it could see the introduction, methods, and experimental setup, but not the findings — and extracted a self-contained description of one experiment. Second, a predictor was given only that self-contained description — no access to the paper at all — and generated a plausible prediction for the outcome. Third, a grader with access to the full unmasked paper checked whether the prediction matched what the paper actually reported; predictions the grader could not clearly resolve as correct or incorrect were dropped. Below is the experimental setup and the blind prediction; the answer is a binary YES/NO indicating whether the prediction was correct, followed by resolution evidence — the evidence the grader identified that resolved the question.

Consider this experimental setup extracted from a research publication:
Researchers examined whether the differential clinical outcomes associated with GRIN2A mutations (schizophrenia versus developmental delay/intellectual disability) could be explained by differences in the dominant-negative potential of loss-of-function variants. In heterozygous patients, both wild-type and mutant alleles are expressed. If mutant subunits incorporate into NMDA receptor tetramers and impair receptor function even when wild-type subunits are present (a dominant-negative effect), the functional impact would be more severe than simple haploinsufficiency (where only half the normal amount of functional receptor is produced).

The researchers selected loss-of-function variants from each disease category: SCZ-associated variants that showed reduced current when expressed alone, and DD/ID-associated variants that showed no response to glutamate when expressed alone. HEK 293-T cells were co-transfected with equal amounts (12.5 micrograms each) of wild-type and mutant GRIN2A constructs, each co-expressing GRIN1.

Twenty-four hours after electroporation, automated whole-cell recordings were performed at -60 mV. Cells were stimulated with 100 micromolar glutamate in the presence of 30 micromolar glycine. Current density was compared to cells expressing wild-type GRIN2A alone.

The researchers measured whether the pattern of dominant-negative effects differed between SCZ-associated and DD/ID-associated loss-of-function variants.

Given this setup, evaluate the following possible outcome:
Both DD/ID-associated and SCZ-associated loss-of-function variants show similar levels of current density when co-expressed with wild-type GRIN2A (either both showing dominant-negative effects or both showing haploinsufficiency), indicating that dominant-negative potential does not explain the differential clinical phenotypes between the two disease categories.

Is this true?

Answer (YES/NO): NO